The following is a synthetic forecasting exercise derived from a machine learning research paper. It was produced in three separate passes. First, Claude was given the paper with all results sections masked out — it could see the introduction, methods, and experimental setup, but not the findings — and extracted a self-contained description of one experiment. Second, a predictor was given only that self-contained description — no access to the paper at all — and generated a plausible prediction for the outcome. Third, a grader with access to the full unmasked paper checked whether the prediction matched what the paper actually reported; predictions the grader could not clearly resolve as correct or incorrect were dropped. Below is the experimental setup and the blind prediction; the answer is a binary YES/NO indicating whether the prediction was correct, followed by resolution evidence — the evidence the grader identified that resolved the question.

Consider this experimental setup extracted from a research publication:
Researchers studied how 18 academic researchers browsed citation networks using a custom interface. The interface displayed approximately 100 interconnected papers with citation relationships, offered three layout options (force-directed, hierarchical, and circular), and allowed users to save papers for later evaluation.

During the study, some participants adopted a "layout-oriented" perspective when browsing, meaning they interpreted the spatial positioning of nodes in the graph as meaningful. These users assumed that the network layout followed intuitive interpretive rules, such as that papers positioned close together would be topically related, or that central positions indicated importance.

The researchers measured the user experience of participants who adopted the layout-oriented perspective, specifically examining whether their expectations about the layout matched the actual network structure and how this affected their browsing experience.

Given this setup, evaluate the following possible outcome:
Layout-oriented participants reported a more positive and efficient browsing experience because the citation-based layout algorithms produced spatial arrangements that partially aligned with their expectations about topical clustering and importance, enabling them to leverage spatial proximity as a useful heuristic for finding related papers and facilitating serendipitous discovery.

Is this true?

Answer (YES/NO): NO